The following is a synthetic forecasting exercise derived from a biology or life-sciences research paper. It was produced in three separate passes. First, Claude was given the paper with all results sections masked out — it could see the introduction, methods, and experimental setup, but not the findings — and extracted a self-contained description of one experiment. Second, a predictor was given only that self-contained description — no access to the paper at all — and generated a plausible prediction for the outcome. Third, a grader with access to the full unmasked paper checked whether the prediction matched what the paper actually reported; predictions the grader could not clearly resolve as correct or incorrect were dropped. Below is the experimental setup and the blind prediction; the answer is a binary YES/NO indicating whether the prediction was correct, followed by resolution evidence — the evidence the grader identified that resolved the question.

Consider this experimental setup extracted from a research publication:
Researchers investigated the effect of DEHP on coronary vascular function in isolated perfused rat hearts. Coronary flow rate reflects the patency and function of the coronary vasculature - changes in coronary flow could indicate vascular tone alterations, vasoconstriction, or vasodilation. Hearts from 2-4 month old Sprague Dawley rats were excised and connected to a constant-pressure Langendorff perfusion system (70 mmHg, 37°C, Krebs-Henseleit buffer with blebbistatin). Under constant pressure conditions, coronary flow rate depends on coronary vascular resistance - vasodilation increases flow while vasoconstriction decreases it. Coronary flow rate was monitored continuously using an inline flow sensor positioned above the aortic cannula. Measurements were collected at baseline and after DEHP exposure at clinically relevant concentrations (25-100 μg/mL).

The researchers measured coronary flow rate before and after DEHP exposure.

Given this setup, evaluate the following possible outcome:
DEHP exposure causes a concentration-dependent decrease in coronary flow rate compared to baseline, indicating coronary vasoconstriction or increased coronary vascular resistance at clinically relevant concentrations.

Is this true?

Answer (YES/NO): YES